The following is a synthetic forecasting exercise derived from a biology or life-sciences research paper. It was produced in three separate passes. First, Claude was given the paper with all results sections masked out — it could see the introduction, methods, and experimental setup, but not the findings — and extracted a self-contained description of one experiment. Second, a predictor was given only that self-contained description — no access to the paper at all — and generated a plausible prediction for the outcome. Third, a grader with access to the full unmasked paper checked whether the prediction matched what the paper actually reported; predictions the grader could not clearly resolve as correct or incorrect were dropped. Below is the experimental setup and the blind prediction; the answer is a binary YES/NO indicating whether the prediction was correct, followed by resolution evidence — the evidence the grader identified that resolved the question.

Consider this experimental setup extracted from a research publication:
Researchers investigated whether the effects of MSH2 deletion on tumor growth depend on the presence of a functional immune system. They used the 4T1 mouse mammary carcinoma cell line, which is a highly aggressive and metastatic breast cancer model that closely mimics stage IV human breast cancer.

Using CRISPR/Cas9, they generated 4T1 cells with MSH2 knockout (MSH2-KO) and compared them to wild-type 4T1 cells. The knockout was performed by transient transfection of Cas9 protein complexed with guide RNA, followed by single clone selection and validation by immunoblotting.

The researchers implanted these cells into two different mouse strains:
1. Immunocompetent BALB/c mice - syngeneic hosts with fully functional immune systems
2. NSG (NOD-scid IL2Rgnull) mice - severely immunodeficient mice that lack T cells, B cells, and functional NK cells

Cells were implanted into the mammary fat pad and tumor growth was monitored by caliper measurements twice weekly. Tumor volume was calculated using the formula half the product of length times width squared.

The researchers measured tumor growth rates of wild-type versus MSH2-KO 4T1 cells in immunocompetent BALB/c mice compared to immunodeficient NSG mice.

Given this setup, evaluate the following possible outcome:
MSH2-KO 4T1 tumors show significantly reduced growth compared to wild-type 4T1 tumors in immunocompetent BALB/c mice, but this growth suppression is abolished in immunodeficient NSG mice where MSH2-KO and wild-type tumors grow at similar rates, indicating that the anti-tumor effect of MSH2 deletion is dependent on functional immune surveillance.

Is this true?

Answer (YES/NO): NO